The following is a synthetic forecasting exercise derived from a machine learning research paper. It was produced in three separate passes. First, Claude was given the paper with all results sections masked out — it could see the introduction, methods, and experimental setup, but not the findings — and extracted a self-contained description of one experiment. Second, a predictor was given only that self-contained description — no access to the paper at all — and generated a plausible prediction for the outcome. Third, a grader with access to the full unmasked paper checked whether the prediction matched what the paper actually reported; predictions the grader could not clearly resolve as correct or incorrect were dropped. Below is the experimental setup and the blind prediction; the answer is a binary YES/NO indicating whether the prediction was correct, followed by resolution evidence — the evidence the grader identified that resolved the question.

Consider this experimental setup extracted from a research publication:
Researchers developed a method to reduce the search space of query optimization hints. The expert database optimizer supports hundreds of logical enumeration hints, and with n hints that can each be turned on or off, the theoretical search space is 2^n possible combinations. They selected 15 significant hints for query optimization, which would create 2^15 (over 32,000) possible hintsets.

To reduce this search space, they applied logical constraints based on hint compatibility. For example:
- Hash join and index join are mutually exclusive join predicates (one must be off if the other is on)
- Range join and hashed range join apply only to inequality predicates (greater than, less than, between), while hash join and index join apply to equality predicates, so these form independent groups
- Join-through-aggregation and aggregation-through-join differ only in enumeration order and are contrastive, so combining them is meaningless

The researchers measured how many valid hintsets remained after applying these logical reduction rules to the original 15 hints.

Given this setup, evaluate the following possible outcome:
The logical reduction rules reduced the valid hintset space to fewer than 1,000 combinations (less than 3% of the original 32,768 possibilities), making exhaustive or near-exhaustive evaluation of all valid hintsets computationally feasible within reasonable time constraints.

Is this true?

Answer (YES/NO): YES